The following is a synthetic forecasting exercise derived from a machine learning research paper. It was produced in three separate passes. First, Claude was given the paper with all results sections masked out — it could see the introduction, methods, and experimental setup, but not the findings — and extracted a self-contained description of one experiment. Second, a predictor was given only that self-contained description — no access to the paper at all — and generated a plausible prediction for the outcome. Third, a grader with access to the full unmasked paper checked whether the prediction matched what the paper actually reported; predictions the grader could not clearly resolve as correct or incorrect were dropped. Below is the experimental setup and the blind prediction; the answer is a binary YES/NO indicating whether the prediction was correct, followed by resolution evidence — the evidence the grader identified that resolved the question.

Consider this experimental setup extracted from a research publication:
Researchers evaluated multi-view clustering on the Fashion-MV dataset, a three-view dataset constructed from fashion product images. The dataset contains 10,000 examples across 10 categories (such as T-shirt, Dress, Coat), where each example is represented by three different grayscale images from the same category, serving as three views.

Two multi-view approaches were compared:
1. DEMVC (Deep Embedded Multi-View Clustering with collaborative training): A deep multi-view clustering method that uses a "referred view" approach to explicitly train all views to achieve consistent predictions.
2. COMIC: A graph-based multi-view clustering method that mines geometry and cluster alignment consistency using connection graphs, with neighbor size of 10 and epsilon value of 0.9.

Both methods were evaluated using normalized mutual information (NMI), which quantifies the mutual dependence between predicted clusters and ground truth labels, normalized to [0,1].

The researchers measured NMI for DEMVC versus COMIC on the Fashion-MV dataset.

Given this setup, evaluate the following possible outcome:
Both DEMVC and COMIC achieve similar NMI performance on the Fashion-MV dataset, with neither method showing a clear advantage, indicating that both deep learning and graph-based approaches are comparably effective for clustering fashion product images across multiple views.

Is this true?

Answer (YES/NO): NO